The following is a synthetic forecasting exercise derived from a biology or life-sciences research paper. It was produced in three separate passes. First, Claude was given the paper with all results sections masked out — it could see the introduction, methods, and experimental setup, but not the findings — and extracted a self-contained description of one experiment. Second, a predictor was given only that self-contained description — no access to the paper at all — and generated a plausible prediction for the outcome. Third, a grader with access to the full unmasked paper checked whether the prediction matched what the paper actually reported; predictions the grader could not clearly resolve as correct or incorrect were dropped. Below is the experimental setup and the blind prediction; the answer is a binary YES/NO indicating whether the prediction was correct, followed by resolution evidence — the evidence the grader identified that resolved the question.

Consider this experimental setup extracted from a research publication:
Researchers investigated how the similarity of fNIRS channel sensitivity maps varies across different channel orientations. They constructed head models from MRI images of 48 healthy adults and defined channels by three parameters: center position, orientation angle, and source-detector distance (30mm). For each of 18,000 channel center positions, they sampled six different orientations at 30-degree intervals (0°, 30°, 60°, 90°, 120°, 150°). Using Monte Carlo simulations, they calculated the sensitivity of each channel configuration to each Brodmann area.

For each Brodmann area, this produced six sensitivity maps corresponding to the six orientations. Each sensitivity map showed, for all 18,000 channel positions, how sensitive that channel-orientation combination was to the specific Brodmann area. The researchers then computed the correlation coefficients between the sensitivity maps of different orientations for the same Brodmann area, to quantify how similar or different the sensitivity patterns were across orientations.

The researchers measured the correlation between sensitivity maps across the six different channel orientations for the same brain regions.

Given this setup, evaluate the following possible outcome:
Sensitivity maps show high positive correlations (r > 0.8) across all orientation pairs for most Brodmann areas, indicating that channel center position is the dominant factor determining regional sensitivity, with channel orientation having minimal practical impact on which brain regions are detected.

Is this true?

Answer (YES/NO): YES